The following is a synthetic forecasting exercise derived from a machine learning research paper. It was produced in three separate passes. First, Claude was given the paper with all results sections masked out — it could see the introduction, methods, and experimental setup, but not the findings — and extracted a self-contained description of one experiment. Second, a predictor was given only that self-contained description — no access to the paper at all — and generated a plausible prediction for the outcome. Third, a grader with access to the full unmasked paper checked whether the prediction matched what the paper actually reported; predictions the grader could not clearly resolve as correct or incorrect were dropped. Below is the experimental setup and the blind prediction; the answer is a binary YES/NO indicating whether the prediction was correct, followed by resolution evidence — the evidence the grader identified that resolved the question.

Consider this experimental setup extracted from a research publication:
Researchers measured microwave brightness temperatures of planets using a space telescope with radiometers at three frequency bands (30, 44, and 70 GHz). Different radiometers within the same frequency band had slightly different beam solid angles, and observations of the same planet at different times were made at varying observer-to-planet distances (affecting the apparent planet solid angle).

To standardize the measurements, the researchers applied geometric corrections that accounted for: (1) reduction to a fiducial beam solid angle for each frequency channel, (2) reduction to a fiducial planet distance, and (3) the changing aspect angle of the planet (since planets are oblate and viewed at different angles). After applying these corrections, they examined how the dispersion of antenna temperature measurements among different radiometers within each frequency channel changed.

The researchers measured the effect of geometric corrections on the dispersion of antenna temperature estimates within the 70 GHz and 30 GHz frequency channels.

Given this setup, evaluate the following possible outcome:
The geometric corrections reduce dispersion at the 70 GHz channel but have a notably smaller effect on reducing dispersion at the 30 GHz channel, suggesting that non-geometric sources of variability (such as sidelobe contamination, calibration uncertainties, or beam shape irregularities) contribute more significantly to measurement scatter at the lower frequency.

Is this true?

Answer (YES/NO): YES